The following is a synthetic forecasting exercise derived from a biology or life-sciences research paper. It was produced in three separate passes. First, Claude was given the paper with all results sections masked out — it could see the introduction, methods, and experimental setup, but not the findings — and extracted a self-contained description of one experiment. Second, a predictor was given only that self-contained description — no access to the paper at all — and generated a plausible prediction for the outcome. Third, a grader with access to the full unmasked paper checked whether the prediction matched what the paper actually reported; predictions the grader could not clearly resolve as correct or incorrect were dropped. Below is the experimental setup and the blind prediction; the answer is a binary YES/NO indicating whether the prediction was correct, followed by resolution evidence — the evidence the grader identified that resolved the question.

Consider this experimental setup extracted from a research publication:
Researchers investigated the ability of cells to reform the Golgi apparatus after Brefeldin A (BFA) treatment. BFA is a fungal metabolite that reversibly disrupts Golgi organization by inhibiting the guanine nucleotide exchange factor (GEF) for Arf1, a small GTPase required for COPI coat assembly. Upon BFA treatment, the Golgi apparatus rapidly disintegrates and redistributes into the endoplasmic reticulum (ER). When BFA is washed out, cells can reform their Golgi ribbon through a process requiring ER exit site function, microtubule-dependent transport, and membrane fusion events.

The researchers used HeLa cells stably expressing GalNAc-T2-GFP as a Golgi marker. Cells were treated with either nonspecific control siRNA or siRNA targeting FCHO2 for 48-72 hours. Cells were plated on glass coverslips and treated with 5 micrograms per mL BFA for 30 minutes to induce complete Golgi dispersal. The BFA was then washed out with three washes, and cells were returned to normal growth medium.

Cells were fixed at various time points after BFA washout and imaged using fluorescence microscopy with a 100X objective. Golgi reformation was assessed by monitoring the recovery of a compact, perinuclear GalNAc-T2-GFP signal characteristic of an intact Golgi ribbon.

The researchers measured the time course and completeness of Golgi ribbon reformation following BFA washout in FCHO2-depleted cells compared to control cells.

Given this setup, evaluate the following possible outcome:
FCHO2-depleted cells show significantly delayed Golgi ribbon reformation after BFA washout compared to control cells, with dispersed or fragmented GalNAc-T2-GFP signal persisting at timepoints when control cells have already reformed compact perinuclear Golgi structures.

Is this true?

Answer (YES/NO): NO